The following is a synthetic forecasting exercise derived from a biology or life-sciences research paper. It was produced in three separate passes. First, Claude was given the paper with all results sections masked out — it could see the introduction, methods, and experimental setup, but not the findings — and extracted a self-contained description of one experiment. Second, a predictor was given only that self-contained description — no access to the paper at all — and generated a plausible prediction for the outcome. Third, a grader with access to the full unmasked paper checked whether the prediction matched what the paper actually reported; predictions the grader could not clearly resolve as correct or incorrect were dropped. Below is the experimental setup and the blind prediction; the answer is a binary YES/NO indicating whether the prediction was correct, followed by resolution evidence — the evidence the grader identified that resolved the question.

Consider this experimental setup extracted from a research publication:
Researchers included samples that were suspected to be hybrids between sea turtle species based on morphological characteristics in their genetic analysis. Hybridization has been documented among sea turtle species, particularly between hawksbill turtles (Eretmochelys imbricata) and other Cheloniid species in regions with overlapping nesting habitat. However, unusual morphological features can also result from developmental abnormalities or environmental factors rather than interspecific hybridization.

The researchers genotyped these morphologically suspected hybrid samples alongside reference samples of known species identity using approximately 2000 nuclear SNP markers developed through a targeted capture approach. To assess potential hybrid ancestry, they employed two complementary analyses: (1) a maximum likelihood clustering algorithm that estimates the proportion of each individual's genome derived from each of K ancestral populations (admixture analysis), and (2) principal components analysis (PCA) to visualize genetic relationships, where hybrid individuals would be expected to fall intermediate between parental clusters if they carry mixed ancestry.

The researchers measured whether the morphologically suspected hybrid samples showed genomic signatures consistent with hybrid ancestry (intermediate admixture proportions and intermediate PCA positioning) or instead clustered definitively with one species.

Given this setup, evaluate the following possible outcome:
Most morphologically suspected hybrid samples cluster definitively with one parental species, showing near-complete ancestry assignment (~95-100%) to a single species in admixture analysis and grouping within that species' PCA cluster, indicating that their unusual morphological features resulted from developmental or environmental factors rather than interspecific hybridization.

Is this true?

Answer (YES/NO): NO